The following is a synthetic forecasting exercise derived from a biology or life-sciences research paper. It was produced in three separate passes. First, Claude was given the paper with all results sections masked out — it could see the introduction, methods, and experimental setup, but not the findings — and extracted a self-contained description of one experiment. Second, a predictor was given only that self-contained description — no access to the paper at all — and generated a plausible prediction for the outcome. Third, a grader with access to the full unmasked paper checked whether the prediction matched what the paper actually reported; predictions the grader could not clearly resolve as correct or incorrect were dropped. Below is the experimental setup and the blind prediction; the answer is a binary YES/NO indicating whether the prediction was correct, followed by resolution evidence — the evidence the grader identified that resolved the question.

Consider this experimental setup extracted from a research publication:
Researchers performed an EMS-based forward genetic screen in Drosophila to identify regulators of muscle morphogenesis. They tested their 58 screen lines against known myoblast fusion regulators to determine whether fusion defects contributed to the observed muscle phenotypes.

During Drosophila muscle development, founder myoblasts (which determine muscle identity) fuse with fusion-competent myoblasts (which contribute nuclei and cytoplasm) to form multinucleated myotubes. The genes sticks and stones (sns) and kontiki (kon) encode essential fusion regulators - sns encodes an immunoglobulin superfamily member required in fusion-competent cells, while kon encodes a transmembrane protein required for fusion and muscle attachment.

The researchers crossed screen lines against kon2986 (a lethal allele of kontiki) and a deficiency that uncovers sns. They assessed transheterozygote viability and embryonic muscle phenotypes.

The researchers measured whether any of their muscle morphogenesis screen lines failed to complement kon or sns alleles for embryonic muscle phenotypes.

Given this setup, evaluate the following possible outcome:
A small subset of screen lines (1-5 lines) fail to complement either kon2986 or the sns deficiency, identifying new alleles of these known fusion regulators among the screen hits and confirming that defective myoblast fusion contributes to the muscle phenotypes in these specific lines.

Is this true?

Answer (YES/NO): YES